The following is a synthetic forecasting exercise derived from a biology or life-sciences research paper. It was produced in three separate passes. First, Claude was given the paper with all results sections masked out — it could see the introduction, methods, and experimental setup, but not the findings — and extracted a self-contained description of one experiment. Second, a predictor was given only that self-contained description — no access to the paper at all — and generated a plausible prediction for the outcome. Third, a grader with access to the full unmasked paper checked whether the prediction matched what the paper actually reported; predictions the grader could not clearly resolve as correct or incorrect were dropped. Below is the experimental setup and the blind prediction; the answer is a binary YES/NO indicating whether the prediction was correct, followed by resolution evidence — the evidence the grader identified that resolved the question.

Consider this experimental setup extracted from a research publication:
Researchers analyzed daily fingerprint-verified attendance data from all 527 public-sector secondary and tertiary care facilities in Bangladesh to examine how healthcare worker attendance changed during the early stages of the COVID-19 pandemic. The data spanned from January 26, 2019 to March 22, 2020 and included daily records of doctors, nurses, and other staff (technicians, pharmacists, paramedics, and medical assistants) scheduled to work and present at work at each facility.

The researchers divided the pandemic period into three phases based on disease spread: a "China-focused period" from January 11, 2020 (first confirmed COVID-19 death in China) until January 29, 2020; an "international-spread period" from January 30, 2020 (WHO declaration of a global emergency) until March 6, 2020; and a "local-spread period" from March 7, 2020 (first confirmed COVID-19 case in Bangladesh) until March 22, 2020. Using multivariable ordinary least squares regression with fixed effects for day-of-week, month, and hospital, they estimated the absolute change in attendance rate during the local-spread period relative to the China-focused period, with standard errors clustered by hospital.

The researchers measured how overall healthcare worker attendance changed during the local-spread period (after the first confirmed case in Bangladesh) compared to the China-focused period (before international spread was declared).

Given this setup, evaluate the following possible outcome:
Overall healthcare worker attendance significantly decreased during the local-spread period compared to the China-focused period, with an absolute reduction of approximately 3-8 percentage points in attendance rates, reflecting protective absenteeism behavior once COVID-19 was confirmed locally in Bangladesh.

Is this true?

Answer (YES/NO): NO